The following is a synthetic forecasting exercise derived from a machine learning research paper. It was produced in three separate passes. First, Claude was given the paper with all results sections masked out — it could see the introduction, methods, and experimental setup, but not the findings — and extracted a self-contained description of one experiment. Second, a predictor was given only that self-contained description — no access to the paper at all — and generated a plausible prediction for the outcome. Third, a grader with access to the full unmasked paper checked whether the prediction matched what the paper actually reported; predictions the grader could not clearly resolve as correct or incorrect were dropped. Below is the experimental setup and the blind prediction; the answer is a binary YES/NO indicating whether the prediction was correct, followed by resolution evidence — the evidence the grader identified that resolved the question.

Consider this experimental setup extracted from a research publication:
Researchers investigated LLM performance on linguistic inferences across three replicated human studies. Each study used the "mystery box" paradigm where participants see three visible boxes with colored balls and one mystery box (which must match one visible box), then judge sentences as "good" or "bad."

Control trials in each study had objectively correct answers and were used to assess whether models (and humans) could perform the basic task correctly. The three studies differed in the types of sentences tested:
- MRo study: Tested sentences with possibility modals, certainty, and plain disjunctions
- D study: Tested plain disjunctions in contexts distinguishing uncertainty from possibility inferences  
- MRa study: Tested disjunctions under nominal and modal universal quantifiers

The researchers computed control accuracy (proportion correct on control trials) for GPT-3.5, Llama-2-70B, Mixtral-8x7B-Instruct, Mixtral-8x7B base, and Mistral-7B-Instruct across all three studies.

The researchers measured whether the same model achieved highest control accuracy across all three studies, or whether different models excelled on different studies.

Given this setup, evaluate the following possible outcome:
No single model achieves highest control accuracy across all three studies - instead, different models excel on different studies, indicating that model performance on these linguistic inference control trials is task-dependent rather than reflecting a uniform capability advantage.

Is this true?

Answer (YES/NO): YES